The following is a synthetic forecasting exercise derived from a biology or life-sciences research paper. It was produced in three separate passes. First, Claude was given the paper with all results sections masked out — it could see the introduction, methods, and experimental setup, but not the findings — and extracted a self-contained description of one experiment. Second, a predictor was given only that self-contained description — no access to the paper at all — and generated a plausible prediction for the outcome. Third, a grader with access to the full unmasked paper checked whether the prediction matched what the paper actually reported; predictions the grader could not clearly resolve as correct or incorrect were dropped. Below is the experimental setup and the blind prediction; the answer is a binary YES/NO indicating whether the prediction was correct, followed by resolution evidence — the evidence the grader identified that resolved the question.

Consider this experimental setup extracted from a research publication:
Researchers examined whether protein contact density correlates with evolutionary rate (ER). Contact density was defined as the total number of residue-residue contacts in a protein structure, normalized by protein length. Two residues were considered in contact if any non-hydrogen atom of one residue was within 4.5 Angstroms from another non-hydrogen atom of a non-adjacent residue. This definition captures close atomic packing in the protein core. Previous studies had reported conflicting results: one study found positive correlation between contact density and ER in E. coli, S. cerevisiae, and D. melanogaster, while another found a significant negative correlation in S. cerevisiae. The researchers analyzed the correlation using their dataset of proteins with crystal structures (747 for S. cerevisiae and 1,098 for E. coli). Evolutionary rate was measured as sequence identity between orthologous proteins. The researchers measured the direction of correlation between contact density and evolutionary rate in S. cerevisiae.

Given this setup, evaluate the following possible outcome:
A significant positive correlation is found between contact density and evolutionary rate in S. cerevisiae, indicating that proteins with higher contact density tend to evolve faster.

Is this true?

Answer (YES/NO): YES